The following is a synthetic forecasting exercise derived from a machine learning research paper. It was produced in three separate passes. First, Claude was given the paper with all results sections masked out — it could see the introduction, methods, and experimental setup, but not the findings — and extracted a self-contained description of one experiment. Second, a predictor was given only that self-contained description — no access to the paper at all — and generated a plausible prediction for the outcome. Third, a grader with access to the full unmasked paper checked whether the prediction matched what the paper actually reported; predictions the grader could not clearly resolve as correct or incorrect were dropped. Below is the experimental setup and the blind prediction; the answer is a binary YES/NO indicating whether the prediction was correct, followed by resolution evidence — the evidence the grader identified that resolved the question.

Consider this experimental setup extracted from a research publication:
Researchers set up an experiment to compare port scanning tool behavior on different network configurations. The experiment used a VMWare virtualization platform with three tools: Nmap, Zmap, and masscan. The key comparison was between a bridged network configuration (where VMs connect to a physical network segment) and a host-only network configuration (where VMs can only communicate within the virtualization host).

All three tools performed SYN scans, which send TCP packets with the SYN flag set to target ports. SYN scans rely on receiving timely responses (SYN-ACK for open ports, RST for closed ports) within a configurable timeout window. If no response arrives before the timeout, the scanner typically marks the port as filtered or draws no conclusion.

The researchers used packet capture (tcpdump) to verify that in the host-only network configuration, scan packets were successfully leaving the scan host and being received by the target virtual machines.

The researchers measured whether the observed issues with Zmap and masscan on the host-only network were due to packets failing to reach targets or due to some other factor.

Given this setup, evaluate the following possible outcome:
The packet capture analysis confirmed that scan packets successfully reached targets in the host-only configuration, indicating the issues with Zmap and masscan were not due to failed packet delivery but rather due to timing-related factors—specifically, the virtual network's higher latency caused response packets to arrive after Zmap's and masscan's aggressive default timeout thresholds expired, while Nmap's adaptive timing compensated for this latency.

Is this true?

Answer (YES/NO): NO